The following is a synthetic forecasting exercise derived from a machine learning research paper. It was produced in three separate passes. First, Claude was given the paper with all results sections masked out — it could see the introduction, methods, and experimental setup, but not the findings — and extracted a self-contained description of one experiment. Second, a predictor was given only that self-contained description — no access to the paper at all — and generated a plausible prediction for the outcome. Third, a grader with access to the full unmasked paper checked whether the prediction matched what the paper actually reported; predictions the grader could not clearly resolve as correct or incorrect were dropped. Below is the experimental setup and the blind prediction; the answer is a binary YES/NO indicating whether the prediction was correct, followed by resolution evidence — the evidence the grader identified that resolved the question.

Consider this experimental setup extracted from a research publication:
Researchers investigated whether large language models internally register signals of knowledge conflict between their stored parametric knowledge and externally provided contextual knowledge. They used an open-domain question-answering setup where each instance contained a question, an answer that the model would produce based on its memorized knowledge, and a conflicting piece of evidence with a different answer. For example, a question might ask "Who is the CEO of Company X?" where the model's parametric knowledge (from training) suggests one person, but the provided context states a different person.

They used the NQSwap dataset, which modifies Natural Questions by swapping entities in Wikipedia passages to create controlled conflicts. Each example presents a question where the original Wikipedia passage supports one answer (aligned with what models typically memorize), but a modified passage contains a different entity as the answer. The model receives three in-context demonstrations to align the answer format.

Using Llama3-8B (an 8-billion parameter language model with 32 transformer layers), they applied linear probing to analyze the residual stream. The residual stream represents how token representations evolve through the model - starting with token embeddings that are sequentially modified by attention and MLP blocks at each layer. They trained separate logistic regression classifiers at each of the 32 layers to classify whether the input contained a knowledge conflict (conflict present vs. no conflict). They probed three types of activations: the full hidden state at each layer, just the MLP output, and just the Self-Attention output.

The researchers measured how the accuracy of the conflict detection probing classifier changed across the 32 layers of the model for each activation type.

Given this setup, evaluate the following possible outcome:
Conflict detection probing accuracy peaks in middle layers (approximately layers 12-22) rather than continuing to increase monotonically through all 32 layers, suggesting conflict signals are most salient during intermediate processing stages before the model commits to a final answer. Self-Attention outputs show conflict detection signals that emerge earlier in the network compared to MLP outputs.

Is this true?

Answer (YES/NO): NO